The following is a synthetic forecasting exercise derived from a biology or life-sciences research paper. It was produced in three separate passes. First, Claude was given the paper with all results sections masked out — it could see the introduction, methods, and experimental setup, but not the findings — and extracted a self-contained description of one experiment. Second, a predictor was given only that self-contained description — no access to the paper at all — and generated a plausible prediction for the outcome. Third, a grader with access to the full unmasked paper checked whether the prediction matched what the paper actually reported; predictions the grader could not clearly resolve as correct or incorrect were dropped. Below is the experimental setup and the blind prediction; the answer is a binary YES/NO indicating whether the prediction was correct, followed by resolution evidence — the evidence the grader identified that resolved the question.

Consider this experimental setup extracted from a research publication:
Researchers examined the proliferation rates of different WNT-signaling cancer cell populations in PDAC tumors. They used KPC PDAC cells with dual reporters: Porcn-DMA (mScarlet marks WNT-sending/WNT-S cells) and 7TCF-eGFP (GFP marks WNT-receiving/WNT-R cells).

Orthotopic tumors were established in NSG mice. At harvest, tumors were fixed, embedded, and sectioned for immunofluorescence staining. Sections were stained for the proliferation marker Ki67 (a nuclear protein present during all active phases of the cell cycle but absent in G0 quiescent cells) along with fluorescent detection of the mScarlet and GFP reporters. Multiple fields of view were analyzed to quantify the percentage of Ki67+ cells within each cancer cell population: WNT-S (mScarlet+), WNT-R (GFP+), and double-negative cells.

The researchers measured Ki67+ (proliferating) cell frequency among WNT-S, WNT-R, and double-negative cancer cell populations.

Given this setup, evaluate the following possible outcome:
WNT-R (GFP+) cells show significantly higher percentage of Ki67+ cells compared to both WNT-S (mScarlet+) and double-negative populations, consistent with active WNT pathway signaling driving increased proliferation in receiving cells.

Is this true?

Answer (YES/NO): NO